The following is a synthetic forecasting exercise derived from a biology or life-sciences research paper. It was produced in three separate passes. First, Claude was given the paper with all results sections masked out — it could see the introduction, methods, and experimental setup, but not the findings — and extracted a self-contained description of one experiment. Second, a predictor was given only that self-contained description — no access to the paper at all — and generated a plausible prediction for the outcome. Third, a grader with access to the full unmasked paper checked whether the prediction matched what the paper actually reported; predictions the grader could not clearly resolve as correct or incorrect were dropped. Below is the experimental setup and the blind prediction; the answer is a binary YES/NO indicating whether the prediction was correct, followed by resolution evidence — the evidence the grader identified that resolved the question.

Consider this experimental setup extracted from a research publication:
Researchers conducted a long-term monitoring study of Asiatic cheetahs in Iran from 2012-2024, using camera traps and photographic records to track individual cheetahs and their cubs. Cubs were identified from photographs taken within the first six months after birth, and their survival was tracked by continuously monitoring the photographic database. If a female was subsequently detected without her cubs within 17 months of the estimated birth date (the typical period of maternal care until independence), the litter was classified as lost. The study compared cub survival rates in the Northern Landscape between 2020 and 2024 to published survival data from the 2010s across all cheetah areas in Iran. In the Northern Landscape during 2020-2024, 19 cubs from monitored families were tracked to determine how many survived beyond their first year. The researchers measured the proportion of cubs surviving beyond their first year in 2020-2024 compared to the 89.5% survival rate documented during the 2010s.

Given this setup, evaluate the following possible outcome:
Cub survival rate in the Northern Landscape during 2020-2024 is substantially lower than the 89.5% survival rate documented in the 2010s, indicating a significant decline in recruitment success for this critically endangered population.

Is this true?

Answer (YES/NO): YES